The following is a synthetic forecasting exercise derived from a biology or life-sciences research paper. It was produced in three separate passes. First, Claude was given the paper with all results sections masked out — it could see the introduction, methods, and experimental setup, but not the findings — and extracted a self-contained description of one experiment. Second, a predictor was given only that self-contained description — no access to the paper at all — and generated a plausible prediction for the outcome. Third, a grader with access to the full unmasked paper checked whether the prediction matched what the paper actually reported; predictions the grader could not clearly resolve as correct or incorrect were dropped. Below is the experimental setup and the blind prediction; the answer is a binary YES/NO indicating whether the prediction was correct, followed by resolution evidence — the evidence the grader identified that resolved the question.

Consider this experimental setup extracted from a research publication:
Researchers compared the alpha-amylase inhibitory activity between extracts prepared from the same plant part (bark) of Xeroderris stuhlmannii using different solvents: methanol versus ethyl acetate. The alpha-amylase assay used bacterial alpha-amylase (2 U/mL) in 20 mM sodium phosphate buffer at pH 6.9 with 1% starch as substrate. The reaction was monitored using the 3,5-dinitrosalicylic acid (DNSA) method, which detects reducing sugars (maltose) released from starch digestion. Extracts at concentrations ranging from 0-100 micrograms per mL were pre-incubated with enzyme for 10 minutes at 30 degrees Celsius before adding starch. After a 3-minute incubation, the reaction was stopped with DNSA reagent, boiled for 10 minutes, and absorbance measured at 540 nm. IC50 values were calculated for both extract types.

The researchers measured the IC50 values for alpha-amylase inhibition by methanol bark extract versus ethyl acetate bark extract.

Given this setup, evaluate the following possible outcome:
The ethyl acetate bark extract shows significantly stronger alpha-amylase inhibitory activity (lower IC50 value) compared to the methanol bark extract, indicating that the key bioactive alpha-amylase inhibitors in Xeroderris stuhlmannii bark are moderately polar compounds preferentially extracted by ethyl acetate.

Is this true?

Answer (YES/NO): NO